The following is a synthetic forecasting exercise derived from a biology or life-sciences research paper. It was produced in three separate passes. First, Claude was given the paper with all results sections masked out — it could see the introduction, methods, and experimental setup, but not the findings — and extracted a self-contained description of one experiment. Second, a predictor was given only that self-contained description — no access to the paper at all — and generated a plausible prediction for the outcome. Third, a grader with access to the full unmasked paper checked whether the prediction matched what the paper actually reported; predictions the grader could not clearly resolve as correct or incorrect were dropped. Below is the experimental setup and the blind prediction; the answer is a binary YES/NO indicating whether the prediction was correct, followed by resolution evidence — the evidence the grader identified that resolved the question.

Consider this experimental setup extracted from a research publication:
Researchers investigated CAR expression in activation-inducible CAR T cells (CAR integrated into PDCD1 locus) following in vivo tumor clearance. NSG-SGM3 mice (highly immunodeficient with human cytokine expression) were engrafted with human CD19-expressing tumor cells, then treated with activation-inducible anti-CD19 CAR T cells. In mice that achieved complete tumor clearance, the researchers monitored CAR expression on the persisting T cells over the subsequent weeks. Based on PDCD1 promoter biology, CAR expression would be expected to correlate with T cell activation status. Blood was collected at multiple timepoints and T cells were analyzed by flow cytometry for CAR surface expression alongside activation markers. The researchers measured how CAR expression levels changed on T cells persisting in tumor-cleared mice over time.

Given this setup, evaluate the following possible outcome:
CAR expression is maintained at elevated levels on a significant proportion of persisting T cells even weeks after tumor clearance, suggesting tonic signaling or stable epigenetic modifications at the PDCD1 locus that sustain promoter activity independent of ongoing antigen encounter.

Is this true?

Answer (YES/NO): NO